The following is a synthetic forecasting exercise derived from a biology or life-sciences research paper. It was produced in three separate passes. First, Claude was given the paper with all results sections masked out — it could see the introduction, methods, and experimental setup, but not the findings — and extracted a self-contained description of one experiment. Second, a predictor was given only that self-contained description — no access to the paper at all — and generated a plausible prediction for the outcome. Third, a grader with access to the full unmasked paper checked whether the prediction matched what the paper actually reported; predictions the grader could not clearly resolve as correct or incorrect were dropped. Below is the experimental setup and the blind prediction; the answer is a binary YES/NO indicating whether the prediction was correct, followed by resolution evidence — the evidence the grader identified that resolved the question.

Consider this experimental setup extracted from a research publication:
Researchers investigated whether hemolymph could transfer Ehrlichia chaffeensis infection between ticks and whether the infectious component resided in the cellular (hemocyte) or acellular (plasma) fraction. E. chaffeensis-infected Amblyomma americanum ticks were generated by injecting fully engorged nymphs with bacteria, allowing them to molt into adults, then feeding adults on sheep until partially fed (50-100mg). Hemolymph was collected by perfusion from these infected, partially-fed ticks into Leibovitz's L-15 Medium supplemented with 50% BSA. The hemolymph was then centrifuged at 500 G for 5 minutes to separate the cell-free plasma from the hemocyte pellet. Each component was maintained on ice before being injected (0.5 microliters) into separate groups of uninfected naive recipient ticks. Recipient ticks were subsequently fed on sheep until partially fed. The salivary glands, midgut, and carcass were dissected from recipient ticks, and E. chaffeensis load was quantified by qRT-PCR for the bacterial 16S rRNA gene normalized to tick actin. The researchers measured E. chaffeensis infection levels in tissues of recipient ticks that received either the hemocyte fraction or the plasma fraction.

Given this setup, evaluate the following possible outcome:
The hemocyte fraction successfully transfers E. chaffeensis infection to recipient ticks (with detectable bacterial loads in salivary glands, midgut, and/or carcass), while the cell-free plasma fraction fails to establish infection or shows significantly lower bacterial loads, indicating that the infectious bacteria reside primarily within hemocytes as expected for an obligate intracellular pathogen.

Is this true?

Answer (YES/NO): NO